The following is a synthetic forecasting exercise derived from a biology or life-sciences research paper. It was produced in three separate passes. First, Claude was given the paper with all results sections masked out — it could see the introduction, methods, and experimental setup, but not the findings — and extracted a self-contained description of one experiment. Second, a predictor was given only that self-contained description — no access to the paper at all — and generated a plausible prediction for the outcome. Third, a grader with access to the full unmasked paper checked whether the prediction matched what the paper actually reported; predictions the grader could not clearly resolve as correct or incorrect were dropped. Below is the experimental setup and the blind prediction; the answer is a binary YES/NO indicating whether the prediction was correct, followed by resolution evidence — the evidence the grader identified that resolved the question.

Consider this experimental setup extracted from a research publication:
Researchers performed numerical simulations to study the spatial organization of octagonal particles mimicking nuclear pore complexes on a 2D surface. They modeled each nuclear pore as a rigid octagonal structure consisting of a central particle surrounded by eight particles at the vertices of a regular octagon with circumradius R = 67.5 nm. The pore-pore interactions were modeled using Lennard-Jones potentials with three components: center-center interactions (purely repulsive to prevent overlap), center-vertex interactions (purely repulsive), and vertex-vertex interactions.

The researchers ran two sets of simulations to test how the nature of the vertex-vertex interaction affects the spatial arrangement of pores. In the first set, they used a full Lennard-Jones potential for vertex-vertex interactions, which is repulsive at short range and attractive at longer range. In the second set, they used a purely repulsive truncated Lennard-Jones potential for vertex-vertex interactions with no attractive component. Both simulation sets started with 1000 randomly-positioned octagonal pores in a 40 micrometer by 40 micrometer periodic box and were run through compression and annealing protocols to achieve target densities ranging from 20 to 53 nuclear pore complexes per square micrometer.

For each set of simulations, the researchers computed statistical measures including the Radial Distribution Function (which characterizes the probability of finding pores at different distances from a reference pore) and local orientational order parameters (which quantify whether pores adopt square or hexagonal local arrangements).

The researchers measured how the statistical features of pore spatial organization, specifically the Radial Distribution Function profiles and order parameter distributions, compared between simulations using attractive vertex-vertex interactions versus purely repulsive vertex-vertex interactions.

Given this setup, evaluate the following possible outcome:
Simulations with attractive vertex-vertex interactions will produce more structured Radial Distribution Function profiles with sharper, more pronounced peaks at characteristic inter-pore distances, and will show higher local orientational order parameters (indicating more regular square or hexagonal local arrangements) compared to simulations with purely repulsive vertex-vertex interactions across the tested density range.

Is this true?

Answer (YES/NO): NO